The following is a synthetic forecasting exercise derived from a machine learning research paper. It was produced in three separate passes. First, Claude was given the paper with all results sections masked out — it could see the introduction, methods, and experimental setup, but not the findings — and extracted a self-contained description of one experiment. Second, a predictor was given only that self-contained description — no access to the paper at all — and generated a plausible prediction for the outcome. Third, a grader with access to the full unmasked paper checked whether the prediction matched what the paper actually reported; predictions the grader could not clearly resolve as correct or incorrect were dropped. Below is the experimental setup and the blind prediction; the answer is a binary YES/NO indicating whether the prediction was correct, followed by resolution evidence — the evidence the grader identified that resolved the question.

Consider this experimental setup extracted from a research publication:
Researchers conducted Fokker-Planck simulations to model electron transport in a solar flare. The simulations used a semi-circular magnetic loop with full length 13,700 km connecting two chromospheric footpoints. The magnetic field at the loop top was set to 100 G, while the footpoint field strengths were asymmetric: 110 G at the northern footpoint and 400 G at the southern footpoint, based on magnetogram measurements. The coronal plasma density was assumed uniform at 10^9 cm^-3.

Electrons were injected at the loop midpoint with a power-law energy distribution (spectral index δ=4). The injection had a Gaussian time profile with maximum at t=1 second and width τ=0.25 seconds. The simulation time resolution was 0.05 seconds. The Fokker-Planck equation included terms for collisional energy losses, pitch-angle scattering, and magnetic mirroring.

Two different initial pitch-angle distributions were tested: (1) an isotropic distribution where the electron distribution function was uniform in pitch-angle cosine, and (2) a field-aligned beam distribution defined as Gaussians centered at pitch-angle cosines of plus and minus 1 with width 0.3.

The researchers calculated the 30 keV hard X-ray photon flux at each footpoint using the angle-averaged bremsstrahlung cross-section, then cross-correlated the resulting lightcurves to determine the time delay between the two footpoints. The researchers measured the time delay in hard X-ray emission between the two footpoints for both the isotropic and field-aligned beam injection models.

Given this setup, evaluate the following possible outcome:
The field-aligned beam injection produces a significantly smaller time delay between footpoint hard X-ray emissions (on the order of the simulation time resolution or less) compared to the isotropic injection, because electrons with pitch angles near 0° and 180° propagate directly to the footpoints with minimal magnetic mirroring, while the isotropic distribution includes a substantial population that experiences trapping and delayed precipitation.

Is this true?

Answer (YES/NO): NO